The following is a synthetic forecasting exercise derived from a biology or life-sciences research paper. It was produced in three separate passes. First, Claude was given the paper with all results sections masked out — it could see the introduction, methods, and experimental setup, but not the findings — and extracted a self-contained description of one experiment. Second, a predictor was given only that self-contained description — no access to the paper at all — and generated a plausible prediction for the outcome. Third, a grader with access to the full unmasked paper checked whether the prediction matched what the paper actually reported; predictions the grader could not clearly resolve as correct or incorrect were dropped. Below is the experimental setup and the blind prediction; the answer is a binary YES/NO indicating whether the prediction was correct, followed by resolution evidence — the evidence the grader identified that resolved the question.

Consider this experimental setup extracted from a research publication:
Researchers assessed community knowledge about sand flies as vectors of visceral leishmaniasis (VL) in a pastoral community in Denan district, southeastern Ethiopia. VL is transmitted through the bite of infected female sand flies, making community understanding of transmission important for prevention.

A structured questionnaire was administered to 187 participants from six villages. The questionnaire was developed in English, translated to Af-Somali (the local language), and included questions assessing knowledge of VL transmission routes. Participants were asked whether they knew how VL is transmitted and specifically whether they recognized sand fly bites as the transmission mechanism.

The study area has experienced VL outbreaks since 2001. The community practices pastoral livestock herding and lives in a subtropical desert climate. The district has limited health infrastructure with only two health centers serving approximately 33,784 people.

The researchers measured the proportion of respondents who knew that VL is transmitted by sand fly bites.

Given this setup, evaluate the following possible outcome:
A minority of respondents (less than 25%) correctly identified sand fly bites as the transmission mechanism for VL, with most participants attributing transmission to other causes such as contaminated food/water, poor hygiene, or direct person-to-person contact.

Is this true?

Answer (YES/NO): NO